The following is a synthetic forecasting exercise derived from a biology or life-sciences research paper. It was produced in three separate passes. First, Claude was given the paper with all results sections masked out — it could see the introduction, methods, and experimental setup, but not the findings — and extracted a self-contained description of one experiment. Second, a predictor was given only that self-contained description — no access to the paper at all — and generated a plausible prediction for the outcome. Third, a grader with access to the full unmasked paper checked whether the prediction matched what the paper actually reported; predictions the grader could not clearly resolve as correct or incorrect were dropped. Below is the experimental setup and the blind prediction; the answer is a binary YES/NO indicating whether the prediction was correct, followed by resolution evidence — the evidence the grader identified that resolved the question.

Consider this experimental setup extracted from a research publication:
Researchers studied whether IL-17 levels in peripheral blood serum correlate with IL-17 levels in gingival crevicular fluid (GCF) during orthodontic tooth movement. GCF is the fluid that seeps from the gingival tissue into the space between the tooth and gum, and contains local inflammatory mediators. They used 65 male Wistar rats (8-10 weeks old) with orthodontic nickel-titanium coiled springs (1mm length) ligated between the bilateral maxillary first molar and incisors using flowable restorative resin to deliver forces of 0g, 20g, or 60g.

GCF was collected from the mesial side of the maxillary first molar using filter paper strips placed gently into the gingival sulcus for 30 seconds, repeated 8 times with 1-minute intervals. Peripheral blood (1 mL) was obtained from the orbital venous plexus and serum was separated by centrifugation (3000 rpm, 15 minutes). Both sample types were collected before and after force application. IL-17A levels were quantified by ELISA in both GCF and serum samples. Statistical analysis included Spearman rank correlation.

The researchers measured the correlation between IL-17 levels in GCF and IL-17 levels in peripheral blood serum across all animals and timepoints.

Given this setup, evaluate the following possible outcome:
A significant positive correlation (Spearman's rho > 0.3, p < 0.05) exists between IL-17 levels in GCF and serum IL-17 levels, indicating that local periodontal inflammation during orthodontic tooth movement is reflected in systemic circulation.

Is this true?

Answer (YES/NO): YES